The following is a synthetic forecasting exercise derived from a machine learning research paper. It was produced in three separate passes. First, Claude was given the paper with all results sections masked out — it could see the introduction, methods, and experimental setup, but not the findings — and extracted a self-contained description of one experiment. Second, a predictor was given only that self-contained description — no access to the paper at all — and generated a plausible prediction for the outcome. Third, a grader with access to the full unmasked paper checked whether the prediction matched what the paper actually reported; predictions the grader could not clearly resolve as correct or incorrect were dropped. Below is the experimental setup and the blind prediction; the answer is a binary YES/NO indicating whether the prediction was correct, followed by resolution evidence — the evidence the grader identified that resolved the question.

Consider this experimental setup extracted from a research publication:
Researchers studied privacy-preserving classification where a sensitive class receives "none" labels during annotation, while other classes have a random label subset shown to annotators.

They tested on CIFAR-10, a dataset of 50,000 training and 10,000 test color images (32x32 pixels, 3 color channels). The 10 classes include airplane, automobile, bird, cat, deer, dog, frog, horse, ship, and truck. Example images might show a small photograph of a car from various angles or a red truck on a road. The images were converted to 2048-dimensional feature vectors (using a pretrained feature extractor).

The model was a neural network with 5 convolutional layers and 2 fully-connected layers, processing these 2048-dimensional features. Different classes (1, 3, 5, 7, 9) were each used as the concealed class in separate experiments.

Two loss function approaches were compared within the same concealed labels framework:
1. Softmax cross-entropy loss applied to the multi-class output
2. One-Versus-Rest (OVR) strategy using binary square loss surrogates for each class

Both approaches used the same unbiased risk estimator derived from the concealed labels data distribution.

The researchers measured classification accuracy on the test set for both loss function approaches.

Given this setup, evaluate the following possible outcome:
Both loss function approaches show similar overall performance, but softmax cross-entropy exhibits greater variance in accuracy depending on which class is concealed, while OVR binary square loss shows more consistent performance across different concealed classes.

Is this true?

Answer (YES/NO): NO